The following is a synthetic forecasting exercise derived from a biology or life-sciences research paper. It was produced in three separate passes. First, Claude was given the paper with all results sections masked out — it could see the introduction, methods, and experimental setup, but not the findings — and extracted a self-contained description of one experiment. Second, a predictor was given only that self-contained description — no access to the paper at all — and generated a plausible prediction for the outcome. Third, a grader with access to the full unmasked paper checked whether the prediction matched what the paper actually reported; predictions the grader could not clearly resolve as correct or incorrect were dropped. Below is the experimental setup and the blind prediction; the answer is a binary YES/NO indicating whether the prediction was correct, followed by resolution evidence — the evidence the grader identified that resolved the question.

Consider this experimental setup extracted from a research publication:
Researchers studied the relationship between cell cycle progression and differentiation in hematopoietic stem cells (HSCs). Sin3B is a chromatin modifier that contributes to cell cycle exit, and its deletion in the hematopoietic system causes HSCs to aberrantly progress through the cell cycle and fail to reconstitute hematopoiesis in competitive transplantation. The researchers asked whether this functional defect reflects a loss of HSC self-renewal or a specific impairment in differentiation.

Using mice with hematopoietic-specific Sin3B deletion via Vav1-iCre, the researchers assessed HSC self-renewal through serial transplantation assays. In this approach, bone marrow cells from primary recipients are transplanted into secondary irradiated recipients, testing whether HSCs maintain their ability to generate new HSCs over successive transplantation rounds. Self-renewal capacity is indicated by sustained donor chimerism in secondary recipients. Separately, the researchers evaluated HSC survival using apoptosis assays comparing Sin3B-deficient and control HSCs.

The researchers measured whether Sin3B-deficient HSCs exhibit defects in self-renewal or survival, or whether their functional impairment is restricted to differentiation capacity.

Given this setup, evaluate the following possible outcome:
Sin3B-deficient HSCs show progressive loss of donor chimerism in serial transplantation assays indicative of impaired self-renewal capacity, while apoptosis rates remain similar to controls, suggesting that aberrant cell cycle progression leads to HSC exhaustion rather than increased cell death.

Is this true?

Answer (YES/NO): NO